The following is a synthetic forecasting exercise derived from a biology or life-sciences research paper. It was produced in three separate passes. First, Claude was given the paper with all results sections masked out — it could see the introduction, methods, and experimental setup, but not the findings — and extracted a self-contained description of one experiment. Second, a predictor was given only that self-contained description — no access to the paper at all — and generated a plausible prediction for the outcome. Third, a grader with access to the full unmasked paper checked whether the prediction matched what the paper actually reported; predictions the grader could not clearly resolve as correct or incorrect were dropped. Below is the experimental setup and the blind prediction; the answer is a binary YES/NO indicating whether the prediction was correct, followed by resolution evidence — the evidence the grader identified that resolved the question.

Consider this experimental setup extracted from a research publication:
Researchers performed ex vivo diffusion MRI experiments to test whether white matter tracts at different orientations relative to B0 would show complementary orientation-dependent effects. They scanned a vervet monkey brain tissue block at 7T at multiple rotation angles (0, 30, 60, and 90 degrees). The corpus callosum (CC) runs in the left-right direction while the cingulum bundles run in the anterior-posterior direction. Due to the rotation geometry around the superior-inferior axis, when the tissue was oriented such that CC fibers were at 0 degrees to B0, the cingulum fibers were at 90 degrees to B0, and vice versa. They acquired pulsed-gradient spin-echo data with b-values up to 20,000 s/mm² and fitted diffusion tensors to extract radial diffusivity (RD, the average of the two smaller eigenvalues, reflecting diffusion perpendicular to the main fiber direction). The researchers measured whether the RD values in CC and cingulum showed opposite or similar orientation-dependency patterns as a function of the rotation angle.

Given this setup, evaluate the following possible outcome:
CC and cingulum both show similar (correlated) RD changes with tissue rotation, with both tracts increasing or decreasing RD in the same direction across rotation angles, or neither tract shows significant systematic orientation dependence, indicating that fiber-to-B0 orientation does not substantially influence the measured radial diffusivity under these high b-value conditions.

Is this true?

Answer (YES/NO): YES